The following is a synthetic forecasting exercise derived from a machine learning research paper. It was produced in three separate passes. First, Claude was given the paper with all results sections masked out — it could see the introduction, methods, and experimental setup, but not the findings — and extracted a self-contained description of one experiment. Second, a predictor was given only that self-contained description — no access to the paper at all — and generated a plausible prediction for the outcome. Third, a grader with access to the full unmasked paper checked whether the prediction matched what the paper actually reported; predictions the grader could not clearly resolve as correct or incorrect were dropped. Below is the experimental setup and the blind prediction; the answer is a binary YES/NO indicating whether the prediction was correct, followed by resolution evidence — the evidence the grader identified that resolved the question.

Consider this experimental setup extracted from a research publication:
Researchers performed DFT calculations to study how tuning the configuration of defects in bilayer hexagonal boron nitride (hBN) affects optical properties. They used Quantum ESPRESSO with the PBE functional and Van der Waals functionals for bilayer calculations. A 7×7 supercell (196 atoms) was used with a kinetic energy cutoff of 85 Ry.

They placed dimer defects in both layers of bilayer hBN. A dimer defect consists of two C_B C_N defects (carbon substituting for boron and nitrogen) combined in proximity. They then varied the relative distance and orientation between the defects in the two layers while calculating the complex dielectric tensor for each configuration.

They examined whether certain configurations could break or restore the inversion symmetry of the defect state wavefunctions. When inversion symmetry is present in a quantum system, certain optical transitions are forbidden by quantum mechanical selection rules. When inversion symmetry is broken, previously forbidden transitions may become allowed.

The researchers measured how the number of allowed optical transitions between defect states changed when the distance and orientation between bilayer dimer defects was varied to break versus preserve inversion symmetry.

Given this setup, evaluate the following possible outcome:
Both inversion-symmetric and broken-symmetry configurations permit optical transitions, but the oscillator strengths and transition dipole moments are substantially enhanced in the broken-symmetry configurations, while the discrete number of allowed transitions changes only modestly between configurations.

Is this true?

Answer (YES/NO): NO